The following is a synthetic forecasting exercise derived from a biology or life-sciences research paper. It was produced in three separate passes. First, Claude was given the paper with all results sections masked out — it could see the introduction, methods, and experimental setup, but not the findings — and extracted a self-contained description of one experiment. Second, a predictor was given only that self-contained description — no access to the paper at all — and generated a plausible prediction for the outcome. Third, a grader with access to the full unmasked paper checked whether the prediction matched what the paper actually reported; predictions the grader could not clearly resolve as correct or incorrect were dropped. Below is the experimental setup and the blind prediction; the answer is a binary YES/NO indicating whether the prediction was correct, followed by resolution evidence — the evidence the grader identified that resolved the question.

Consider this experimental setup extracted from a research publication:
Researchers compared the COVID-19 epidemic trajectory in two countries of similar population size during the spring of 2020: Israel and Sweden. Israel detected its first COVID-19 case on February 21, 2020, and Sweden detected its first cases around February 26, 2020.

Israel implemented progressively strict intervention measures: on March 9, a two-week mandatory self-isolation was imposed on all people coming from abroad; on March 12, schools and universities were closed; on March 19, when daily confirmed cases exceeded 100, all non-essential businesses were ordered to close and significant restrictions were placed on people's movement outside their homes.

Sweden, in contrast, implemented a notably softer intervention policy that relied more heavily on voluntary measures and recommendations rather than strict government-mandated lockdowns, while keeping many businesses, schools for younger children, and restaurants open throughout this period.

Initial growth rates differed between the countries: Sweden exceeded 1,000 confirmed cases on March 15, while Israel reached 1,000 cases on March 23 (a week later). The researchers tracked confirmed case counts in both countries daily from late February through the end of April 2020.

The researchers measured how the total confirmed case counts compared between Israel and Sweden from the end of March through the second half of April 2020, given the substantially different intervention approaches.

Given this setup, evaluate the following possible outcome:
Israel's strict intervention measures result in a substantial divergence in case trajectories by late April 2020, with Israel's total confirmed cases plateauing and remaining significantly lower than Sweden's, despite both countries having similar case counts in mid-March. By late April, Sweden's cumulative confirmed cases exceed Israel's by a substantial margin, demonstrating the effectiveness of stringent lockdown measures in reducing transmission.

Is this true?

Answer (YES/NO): NO